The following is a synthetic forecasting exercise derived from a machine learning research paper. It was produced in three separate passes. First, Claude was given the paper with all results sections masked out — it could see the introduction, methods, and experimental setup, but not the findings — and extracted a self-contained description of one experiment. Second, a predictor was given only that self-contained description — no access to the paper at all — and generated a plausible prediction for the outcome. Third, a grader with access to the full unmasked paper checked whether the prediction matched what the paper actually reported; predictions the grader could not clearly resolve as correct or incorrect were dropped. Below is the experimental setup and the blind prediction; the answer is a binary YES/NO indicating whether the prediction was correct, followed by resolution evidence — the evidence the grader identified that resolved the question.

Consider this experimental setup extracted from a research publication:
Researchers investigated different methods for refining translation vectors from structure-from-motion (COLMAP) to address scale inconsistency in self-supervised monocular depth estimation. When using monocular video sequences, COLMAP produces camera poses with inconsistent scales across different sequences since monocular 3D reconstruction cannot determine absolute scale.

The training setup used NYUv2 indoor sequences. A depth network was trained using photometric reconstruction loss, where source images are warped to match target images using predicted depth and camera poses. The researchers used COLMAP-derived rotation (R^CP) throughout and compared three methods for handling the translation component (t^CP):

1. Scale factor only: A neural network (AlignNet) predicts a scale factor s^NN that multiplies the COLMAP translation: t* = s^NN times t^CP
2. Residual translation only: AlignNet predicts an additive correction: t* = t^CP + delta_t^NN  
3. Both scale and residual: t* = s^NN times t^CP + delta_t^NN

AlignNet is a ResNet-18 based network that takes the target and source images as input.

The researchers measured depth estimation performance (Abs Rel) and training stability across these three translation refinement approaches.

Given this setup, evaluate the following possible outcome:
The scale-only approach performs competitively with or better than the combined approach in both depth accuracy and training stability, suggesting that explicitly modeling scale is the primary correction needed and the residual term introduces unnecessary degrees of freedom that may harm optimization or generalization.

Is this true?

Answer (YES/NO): NO